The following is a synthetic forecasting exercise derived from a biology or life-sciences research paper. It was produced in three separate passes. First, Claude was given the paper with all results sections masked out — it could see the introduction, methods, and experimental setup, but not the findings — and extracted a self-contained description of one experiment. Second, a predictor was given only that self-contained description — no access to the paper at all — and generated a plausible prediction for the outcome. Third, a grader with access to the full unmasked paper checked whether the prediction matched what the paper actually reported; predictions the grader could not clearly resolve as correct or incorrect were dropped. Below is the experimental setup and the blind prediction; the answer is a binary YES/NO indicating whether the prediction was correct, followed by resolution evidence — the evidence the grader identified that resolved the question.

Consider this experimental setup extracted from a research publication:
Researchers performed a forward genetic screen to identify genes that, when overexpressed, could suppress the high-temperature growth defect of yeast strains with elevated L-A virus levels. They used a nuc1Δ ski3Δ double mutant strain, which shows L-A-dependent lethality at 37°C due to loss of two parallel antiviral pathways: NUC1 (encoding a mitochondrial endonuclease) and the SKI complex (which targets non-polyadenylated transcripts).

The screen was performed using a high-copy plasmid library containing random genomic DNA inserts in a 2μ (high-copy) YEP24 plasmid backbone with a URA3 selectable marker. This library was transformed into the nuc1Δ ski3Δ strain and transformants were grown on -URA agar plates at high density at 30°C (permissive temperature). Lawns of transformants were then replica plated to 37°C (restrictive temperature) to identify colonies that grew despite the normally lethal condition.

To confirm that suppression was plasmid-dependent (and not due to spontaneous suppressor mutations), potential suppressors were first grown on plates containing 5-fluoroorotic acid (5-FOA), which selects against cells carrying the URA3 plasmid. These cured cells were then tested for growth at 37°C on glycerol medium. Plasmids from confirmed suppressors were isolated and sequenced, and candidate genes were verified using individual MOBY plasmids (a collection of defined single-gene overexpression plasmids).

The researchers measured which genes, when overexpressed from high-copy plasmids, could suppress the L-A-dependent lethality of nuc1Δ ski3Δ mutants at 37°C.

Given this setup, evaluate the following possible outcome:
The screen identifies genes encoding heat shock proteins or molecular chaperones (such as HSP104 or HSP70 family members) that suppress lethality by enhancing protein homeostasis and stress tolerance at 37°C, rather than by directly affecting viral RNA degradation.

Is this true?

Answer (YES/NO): NO